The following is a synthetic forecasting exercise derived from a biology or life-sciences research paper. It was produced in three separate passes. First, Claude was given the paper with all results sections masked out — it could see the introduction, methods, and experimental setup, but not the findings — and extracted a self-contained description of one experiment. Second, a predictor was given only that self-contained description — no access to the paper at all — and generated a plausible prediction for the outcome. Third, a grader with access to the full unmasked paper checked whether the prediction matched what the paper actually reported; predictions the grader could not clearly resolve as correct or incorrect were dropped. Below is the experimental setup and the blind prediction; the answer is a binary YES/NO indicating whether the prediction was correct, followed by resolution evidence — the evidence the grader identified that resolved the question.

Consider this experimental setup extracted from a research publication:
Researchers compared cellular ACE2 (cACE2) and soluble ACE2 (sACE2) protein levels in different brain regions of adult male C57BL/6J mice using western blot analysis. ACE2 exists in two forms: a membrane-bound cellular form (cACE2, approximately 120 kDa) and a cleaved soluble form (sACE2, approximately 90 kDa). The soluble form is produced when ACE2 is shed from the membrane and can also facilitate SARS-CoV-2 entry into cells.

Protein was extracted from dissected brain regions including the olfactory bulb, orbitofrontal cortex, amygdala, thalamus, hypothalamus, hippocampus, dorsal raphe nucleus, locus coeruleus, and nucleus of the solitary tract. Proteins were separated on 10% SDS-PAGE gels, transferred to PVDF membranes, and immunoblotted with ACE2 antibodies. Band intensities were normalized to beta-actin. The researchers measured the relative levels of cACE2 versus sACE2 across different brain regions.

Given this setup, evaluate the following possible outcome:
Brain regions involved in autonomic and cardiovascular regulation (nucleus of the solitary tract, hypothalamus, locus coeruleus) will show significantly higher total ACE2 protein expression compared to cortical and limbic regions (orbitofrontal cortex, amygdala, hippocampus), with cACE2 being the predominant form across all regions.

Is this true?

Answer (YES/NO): NO